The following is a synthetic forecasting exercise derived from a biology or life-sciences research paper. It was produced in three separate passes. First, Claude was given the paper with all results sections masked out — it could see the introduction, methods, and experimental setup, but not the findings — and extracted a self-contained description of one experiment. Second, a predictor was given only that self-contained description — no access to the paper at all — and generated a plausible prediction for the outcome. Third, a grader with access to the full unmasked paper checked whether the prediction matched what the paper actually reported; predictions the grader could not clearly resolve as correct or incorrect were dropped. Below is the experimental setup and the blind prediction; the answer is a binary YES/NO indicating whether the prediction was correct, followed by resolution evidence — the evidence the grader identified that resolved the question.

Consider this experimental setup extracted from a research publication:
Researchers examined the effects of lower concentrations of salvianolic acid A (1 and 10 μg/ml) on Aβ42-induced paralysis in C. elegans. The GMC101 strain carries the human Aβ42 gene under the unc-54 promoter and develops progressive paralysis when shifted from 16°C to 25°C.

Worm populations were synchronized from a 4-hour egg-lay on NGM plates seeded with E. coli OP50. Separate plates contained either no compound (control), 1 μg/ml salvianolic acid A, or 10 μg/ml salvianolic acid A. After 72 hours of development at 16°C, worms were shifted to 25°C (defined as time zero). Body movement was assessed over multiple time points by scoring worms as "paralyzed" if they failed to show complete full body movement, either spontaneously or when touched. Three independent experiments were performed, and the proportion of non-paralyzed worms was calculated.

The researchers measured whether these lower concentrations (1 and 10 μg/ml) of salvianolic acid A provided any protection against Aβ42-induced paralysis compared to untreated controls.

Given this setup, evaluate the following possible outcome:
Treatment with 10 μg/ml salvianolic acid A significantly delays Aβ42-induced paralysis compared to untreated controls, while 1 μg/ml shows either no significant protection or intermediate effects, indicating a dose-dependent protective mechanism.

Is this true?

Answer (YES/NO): NO